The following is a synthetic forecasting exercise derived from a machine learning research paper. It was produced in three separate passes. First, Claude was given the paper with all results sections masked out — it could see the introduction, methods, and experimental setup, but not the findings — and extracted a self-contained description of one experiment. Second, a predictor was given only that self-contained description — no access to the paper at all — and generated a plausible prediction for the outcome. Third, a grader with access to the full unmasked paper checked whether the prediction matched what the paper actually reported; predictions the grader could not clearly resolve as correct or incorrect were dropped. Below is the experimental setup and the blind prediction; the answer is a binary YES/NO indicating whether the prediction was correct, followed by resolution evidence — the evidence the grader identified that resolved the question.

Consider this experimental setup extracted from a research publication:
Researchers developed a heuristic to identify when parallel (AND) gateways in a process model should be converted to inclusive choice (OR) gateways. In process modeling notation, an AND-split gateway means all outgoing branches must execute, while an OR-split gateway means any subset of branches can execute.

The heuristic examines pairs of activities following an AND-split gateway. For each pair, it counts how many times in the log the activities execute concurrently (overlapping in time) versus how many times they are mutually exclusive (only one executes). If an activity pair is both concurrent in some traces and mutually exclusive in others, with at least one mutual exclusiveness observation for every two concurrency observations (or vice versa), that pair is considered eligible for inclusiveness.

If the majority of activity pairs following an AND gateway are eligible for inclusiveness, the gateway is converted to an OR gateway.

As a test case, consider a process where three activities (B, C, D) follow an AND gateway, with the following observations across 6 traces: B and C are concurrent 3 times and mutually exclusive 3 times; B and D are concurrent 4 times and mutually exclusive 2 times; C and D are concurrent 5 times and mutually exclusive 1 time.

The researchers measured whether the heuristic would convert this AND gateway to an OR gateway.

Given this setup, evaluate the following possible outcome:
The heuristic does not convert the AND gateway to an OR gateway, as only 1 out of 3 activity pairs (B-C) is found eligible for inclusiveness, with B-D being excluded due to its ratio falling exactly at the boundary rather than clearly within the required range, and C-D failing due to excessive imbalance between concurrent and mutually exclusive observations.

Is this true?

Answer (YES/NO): NO